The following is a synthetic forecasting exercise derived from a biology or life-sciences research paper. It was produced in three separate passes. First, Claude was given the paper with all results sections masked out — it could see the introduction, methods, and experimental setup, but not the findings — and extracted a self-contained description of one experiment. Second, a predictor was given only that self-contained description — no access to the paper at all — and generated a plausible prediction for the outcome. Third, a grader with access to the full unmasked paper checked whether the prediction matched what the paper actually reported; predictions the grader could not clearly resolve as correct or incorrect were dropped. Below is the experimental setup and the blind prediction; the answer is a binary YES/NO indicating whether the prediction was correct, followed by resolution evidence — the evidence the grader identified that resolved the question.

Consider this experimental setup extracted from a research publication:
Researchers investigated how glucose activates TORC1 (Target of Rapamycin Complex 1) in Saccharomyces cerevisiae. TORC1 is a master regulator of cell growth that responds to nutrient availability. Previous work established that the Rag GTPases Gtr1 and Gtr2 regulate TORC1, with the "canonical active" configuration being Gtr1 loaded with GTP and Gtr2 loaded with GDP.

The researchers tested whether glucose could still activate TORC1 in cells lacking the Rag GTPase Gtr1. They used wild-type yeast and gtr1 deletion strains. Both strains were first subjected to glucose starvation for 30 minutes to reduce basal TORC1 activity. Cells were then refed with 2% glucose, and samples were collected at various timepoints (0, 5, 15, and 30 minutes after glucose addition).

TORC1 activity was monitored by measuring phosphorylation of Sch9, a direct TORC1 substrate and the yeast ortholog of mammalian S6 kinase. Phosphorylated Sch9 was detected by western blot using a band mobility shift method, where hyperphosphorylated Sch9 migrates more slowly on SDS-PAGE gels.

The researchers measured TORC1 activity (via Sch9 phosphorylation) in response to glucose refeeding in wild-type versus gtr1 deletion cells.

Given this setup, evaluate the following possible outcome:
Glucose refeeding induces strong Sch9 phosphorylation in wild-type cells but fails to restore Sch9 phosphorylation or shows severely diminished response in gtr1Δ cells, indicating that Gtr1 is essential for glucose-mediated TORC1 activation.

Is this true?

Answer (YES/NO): NO